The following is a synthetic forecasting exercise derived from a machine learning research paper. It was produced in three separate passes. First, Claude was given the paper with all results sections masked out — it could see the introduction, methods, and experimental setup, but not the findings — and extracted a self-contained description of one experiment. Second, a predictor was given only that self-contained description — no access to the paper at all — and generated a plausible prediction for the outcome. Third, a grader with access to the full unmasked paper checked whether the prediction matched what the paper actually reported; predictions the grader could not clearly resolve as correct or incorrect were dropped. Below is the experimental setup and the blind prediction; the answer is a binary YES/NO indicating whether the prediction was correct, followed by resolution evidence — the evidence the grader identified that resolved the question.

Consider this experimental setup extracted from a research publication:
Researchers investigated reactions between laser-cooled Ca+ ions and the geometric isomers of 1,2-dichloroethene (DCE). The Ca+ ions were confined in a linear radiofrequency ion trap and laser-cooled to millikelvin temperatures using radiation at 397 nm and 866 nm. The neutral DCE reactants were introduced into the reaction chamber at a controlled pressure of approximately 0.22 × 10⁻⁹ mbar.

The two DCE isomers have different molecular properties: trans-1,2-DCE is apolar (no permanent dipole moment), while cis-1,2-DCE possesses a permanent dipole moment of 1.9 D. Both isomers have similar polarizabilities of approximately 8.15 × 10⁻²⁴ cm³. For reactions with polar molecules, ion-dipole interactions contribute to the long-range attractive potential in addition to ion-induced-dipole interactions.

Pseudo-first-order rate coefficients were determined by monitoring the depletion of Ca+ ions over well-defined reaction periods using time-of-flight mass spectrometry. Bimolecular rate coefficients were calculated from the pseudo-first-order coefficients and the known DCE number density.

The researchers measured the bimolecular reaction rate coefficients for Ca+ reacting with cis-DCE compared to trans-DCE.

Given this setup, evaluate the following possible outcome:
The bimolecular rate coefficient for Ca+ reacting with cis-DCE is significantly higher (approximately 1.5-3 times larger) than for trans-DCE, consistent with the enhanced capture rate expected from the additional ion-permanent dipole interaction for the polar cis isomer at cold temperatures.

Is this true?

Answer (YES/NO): NO